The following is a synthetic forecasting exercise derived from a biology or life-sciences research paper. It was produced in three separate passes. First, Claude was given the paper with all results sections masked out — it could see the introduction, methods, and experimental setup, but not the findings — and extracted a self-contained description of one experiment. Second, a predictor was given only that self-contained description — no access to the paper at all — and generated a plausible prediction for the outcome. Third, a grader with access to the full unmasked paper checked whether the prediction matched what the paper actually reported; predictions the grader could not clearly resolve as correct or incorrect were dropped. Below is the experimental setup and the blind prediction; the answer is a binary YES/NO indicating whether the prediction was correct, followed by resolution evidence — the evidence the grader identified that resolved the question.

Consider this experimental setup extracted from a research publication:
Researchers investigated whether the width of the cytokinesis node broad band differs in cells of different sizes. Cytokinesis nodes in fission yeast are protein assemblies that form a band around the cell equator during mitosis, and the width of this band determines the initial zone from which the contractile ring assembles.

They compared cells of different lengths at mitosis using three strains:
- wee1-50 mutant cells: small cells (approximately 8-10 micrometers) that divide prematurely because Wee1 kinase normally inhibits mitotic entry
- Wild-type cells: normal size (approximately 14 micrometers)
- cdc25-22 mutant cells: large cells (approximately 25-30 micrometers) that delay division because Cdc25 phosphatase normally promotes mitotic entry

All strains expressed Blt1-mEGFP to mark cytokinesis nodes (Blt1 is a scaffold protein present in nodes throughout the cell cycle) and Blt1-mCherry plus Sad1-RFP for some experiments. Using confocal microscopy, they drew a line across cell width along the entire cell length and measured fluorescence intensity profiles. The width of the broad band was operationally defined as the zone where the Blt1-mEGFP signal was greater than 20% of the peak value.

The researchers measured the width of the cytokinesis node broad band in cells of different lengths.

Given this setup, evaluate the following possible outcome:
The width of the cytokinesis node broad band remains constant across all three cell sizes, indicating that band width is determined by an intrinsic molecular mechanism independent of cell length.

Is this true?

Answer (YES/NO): NO